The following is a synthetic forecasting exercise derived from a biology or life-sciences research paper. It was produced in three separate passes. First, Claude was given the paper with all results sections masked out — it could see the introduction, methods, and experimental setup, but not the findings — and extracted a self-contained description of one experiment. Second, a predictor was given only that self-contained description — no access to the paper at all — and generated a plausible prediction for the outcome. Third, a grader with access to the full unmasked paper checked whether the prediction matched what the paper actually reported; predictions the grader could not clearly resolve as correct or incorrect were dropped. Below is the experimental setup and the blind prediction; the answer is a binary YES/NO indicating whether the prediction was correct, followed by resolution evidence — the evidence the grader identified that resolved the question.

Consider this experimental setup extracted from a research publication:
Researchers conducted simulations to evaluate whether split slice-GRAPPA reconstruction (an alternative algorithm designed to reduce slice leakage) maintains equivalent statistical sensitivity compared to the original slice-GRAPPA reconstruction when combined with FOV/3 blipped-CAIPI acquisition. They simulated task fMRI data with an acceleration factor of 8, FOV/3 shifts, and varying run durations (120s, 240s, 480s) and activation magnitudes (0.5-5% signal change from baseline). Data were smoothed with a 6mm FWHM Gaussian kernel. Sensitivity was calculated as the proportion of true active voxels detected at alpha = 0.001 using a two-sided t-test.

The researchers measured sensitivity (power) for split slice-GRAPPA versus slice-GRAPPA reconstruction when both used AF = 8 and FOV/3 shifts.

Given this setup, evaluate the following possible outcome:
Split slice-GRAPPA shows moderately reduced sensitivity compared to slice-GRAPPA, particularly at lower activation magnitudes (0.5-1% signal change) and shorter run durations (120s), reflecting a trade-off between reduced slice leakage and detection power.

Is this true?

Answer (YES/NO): NO